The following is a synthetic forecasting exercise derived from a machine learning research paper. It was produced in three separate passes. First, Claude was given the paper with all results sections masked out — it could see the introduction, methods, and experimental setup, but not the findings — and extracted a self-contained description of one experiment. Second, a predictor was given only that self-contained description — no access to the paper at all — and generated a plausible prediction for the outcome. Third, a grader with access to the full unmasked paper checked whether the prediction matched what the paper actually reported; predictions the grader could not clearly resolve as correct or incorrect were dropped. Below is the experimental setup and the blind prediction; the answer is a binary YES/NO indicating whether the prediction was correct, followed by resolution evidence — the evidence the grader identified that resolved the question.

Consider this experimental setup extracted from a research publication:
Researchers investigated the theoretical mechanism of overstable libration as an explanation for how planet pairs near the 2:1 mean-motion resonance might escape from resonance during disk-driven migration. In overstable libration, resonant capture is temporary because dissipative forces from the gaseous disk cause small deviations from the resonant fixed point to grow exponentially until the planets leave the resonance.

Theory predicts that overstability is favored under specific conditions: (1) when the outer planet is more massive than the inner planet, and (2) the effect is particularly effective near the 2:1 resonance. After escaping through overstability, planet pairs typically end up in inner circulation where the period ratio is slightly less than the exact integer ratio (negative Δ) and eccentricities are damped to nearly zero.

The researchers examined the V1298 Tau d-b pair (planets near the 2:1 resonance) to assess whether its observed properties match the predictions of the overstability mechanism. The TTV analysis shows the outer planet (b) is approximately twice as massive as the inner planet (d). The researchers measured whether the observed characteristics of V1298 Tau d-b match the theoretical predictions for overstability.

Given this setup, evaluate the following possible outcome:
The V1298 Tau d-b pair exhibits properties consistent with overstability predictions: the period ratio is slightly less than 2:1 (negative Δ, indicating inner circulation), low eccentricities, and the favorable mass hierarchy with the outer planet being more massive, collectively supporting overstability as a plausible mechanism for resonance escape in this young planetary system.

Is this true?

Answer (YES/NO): YES